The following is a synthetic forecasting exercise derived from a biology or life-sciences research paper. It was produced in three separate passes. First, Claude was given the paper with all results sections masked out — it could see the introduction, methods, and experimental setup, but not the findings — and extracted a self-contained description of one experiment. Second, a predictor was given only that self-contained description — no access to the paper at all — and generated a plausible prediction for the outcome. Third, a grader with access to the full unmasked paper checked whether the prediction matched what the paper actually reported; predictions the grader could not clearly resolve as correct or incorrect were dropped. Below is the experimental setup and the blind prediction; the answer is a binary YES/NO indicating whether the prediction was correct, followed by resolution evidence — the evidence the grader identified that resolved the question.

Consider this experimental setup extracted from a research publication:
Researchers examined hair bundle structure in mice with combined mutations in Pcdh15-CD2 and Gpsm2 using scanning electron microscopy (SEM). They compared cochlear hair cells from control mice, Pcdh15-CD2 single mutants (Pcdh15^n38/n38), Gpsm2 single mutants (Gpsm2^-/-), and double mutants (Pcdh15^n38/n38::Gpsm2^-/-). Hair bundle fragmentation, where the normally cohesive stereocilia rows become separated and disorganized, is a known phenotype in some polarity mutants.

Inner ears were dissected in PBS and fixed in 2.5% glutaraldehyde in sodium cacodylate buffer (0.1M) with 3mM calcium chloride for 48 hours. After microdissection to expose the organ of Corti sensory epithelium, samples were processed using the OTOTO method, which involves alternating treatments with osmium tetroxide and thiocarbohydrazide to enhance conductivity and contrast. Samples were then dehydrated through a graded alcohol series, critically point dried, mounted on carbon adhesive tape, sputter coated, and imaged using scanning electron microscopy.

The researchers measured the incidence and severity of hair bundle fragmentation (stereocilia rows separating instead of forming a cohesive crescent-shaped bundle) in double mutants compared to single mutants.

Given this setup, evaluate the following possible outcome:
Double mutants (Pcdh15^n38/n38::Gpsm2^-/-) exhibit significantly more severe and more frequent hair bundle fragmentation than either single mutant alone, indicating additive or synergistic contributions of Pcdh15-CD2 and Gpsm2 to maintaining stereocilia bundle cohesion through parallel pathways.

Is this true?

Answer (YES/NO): YES